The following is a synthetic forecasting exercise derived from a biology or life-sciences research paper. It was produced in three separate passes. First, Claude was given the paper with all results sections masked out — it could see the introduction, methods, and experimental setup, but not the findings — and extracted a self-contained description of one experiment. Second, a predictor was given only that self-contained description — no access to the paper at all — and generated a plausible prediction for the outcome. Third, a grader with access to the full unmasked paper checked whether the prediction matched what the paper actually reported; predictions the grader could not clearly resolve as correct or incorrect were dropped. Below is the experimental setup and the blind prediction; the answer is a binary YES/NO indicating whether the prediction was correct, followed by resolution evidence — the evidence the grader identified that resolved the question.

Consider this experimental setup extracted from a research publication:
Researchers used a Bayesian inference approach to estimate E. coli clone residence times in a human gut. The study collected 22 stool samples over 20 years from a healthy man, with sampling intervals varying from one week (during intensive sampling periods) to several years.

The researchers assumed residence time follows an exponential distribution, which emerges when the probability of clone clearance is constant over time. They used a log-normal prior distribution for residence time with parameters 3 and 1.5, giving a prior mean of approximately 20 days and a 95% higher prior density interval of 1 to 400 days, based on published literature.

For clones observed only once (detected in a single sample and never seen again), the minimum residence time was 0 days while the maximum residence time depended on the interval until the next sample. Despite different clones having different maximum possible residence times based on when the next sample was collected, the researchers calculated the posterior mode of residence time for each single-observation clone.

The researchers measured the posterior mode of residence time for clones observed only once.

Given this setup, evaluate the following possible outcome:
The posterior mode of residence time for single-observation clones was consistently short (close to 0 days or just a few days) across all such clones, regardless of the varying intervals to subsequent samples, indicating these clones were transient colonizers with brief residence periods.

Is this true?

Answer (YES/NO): YES